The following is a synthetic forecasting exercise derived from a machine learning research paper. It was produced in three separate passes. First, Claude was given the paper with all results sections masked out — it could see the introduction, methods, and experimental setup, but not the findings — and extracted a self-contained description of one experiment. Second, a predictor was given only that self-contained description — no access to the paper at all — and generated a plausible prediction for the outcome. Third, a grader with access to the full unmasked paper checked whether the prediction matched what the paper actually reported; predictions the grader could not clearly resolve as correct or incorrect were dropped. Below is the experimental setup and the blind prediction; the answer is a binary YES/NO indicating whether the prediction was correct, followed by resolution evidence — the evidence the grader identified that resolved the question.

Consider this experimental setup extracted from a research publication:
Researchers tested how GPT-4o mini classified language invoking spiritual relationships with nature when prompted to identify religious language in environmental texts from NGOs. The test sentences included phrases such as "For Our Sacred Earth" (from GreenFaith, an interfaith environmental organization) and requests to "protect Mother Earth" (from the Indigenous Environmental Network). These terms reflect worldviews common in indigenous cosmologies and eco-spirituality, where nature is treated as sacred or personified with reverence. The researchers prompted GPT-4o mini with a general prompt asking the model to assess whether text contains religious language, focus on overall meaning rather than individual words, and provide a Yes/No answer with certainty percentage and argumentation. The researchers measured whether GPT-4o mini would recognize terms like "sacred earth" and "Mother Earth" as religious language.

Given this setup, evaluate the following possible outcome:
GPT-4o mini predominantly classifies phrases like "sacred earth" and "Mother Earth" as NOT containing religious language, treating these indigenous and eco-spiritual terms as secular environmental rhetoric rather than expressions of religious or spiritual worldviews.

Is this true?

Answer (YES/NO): YES